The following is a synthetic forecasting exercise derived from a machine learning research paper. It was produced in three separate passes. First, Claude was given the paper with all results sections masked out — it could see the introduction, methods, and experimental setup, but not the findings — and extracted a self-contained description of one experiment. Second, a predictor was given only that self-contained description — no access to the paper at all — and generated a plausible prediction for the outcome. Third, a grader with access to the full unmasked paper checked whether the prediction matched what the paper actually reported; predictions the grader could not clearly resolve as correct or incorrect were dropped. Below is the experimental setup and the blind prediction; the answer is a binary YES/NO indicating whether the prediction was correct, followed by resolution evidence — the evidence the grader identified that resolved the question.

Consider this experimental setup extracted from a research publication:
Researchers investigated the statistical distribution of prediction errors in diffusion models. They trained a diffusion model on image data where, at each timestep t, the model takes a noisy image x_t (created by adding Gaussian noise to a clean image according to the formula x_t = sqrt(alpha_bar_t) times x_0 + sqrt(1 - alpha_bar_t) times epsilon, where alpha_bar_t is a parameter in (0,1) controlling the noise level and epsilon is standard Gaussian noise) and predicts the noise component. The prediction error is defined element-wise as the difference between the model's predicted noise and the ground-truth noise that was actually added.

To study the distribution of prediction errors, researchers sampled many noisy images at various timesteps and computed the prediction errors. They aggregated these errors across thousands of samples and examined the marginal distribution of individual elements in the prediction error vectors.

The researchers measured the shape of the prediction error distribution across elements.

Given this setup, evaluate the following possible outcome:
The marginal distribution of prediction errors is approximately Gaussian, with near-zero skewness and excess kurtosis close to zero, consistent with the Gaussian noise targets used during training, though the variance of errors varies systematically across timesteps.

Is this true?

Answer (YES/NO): YES